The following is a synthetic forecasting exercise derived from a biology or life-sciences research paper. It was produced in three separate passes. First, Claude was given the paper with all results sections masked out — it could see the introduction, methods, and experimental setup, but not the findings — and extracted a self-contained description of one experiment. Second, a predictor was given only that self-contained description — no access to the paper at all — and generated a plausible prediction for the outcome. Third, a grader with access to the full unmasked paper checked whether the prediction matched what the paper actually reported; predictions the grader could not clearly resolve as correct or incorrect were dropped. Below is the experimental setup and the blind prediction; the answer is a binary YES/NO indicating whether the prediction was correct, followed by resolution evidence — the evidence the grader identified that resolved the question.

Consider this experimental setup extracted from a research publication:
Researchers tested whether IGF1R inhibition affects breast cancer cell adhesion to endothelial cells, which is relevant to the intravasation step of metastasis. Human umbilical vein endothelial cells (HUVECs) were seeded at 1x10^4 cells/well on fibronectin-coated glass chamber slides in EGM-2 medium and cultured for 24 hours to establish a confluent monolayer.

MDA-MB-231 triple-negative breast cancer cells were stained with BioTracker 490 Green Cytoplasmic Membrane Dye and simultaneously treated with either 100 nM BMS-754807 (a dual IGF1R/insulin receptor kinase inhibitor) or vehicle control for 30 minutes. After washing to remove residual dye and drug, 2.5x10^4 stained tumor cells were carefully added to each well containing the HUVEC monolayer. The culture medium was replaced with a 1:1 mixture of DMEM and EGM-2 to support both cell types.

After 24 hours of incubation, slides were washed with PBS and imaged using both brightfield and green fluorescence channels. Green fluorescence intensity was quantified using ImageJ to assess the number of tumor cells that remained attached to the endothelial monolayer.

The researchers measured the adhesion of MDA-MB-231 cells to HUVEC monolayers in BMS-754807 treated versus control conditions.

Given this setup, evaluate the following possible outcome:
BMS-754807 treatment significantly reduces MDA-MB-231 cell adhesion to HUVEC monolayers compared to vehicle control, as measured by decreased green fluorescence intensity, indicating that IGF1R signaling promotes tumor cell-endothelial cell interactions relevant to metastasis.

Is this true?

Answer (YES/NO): YES